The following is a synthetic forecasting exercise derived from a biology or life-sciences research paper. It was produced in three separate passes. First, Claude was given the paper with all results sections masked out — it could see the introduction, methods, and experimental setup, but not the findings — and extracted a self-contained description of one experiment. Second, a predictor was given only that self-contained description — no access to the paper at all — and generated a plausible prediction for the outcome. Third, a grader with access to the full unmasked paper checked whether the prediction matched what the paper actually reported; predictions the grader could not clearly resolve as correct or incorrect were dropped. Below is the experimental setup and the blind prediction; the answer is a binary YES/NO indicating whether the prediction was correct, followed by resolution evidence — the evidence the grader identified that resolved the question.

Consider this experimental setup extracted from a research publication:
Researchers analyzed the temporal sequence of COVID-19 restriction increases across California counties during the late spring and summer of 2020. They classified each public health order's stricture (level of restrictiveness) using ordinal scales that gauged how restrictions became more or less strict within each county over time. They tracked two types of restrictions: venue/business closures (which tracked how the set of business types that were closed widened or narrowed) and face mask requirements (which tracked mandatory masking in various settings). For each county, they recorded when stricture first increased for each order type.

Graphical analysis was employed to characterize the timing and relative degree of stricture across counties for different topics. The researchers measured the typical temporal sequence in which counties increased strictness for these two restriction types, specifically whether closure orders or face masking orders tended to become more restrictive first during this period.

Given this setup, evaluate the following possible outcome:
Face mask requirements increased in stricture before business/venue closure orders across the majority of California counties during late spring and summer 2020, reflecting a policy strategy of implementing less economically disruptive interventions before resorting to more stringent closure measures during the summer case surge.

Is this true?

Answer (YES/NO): NO